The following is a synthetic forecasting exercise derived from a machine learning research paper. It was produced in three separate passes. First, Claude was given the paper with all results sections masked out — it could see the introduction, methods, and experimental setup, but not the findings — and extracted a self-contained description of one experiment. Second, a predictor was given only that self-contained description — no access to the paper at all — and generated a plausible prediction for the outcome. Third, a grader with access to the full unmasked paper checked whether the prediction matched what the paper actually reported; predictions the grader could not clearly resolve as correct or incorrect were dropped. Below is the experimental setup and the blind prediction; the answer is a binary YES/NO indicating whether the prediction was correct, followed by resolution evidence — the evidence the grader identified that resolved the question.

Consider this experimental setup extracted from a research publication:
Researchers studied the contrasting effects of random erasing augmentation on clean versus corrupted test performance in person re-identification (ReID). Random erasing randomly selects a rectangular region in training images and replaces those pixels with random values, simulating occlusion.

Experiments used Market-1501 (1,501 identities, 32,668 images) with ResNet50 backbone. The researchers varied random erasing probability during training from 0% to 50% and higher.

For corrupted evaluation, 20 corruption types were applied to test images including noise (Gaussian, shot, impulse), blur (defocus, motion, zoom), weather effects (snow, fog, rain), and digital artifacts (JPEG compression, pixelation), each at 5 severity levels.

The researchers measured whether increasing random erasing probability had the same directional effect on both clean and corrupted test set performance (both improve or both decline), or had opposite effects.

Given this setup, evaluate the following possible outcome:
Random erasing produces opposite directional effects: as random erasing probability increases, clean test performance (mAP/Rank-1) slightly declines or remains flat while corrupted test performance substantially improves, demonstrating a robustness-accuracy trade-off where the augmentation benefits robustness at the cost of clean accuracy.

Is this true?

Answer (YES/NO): NO